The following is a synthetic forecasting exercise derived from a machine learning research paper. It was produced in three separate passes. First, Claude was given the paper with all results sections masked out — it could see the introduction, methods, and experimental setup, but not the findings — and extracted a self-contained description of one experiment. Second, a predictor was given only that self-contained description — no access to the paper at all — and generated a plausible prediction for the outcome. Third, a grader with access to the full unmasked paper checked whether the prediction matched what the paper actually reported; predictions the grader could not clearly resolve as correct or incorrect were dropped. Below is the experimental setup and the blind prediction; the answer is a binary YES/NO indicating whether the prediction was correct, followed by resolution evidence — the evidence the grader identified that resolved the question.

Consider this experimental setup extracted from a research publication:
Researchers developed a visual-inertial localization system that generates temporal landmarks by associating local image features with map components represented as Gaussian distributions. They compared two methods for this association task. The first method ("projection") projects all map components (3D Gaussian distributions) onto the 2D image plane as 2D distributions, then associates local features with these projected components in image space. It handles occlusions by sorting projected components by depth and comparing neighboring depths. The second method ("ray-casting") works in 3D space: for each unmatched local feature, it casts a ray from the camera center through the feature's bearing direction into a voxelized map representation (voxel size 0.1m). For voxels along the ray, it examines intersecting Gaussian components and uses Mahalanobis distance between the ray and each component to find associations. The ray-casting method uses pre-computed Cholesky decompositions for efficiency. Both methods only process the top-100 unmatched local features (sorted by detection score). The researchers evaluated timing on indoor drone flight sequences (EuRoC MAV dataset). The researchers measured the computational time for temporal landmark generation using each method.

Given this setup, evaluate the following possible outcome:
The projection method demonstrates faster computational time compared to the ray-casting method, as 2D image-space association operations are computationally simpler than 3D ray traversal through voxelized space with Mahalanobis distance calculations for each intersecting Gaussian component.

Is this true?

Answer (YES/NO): NO